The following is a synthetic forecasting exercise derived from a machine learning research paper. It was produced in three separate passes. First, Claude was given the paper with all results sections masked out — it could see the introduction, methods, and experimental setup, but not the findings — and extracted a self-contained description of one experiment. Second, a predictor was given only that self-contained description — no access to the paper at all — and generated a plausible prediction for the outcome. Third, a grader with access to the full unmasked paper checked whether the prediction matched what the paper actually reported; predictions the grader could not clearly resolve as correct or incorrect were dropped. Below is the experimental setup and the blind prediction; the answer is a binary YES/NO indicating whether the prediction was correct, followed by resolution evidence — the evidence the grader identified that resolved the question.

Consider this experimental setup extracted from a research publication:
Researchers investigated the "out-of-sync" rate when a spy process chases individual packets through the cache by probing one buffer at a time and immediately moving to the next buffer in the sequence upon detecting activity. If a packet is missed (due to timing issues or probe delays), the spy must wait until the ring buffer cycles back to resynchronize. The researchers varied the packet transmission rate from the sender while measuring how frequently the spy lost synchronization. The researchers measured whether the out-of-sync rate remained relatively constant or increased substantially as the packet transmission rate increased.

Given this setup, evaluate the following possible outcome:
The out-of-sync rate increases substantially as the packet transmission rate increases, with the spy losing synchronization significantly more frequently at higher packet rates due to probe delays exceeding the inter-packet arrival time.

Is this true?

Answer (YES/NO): NO